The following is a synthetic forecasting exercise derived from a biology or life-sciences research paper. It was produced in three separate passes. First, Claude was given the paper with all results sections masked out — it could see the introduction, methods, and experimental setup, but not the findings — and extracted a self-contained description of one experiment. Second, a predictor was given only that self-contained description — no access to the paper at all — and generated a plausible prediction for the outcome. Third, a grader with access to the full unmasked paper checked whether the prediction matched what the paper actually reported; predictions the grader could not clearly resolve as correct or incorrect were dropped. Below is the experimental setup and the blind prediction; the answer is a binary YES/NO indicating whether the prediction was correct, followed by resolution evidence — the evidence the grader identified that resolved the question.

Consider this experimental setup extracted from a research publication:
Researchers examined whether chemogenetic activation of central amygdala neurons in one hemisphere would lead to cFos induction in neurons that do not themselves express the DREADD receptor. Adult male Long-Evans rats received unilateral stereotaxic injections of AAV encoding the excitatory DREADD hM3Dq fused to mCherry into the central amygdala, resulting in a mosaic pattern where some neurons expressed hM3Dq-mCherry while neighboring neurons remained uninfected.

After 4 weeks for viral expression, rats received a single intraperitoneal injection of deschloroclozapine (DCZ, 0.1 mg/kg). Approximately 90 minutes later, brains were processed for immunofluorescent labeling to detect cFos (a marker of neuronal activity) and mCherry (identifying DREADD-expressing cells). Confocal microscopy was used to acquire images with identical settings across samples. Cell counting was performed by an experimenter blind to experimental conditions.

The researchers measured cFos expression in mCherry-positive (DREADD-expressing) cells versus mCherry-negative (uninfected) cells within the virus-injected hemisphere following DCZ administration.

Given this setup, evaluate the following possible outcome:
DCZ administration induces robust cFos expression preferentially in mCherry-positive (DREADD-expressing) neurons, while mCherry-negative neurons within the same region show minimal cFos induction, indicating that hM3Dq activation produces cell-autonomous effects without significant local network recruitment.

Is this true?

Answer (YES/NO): NO